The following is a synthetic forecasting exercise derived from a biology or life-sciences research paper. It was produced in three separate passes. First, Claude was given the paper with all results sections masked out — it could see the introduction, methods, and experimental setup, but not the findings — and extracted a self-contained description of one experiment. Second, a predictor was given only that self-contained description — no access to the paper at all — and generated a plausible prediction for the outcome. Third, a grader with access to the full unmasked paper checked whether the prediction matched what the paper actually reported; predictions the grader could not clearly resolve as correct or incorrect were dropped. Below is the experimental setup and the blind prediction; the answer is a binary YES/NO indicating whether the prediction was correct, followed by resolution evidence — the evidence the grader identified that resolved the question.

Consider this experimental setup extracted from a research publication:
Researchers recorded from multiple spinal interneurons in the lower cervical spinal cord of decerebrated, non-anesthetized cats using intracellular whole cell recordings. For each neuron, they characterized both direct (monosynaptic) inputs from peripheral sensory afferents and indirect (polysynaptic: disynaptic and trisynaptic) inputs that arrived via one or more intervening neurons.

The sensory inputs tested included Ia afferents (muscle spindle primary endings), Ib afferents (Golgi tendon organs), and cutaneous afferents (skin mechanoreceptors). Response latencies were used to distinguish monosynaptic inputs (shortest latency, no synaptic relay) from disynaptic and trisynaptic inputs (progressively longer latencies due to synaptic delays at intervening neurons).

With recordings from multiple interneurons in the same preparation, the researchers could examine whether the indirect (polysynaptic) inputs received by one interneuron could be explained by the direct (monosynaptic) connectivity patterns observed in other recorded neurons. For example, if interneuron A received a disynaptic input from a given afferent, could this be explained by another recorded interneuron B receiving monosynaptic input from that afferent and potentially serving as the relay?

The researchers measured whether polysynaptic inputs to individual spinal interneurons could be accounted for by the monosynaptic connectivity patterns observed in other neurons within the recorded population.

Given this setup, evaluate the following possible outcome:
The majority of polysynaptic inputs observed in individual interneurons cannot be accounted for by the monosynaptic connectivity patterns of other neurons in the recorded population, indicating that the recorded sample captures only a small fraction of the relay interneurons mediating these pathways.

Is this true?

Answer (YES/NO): NO